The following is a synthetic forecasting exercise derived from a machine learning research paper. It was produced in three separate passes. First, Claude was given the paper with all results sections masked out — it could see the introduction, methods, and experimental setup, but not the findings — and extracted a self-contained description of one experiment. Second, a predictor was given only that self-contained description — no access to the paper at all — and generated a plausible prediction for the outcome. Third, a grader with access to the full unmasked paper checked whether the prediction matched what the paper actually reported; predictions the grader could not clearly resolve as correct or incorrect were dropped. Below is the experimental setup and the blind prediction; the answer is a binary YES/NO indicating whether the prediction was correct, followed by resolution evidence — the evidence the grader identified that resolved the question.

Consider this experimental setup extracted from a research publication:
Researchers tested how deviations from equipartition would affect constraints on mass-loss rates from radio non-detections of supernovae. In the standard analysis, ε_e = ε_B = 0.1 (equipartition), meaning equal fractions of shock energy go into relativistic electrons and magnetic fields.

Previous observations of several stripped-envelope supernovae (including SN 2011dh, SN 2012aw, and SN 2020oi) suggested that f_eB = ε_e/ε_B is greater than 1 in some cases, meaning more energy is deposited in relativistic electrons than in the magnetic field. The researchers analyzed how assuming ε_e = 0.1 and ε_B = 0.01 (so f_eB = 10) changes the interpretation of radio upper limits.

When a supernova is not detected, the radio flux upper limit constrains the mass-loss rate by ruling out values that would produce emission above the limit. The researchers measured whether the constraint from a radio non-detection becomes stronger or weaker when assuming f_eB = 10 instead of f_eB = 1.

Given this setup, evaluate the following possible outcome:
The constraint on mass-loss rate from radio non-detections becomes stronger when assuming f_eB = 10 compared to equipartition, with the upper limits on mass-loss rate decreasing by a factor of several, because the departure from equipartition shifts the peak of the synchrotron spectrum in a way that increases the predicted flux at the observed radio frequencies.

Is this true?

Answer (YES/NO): NO